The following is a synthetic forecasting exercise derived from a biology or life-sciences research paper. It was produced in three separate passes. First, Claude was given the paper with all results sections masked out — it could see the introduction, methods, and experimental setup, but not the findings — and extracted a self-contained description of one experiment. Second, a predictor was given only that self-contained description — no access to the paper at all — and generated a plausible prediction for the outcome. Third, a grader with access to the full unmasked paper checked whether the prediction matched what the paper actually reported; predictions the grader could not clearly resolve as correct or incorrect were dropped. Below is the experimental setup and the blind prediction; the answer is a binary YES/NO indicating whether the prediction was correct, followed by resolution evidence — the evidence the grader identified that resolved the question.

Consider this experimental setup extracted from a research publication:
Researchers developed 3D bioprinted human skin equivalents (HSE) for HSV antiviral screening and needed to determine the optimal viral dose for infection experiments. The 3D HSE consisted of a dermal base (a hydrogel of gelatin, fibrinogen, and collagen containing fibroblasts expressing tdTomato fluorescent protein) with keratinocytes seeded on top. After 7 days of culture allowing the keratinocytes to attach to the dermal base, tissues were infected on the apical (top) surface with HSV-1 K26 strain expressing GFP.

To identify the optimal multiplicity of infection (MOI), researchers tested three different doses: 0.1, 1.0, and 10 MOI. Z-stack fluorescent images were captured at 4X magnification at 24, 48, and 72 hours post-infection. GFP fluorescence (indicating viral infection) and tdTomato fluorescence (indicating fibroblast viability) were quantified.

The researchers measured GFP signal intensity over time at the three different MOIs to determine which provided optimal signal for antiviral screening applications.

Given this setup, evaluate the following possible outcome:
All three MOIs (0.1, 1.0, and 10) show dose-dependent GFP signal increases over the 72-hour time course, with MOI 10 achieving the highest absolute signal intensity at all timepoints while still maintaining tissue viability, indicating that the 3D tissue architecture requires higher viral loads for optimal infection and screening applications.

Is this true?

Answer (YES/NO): NO